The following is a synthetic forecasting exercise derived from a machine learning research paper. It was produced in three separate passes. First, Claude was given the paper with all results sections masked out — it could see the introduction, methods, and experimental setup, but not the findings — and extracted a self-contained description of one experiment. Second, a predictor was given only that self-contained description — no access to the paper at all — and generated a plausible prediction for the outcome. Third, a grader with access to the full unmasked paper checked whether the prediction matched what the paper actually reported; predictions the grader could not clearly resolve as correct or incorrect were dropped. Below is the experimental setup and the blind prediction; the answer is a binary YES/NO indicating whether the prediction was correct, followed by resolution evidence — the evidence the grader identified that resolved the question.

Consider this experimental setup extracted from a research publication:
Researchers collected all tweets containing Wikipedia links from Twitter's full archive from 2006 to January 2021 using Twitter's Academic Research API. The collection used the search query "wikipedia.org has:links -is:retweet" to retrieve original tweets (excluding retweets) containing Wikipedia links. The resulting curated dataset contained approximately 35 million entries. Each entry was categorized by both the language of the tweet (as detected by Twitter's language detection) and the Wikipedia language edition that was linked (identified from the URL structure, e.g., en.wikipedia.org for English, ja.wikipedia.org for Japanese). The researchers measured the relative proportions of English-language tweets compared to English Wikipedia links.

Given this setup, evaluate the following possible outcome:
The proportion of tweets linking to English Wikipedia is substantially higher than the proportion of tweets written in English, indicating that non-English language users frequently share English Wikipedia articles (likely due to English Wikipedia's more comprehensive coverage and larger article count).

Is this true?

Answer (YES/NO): YES